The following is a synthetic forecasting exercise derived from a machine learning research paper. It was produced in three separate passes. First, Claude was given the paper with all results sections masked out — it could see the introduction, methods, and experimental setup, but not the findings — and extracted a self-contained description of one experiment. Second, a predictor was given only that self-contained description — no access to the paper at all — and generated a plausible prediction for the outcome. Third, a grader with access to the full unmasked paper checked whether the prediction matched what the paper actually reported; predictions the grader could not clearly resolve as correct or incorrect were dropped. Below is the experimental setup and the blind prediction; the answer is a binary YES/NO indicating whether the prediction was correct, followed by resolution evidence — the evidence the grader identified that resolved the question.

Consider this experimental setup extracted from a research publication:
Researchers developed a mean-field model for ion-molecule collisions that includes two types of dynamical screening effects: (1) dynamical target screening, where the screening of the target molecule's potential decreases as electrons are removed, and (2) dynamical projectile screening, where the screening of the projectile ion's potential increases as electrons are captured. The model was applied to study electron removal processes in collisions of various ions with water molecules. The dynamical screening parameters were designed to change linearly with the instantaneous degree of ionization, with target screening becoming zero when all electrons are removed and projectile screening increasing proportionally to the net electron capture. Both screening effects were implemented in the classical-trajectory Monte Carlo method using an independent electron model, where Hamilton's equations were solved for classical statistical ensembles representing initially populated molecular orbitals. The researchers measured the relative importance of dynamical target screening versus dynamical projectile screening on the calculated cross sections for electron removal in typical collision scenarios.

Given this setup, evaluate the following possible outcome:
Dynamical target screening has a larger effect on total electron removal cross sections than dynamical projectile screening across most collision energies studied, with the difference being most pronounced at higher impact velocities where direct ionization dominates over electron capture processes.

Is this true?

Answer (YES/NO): YES